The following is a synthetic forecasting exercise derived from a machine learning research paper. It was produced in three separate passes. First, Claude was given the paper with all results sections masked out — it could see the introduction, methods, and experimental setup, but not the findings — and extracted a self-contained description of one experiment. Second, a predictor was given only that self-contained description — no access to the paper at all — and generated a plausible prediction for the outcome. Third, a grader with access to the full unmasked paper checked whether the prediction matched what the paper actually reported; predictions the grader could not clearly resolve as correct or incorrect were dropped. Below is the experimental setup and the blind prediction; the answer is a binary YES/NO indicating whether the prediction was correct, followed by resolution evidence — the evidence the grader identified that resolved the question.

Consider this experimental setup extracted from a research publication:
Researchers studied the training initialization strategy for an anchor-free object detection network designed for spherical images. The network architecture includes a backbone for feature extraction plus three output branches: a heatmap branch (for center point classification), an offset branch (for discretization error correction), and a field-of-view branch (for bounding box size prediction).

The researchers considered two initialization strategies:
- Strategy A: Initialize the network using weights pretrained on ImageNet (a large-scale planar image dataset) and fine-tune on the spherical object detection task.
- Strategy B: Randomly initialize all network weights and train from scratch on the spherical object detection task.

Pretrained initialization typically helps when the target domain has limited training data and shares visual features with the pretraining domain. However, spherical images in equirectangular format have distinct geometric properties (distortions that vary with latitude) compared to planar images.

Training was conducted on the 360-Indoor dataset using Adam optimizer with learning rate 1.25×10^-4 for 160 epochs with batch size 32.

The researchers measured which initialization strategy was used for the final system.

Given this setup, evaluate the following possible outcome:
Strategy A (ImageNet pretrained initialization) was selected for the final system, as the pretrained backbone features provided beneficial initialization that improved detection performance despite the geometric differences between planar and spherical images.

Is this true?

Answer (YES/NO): NO